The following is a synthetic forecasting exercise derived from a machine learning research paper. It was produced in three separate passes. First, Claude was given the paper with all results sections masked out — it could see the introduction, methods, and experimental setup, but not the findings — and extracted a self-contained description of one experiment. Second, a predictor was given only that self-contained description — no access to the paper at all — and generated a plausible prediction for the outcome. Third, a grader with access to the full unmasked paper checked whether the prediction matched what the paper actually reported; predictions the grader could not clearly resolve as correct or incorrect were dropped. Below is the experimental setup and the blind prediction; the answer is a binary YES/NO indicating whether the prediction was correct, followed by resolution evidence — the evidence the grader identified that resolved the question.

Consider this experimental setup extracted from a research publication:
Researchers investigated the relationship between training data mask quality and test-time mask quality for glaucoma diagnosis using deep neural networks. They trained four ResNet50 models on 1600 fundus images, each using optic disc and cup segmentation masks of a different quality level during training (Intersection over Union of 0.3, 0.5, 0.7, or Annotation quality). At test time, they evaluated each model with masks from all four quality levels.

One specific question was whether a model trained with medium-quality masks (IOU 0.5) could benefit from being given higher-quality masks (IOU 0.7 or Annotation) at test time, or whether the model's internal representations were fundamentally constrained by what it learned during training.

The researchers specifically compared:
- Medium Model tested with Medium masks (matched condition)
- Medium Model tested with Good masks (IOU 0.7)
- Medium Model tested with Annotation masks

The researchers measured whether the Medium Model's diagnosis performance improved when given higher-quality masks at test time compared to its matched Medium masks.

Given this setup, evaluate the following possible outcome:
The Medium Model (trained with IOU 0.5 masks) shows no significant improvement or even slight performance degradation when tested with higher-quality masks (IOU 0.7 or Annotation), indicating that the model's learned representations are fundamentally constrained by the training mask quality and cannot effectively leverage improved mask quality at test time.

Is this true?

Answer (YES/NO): NO